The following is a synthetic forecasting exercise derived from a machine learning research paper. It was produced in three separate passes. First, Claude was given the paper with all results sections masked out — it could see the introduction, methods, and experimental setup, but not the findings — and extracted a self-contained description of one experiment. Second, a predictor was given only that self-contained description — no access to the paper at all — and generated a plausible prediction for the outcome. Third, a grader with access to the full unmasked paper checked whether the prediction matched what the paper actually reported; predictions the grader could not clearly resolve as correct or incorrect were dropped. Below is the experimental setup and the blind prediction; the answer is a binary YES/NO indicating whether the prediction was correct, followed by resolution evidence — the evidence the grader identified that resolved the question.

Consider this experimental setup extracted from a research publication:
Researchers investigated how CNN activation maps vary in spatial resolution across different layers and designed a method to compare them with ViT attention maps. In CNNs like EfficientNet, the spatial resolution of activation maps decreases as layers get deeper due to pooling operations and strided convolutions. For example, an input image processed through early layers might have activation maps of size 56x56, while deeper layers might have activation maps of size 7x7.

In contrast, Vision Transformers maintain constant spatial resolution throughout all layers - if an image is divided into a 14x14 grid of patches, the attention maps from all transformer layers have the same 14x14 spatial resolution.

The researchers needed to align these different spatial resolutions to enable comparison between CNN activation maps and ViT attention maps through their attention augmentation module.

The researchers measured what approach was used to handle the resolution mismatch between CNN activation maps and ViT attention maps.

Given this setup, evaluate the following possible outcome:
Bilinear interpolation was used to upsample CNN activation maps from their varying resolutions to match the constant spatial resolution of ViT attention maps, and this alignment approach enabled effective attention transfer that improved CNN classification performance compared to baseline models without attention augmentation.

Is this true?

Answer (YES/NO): NO